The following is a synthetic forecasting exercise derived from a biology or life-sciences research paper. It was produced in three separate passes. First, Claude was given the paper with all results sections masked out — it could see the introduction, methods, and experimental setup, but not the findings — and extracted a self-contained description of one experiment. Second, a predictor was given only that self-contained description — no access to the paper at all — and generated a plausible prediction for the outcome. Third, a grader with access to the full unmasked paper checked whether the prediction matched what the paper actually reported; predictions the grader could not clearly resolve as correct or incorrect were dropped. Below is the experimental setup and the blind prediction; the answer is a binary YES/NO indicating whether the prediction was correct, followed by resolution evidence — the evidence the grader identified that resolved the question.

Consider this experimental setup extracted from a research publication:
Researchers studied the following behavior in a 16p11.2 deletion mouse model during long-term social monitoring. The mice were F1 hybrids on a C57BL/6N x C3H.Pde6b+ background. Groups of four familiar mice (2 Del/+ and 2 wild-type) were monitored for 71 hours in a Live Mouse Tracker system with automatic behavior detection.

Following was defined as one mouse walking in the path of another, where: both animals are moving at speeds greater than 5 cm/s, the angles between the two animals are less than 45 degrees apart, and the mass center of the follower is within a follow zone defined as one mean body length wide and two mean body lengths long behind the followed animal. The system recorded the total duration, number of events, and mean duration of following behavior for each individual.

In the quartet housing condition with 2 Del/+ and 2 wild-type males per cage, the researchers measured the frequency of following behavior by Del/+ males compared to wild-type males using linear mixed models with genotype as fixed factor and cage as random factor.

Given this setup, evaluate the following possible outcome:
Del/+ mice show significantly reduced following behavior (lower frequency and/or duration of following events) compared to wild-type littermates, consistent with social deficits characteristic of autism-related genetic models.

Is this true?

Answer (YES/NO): NO